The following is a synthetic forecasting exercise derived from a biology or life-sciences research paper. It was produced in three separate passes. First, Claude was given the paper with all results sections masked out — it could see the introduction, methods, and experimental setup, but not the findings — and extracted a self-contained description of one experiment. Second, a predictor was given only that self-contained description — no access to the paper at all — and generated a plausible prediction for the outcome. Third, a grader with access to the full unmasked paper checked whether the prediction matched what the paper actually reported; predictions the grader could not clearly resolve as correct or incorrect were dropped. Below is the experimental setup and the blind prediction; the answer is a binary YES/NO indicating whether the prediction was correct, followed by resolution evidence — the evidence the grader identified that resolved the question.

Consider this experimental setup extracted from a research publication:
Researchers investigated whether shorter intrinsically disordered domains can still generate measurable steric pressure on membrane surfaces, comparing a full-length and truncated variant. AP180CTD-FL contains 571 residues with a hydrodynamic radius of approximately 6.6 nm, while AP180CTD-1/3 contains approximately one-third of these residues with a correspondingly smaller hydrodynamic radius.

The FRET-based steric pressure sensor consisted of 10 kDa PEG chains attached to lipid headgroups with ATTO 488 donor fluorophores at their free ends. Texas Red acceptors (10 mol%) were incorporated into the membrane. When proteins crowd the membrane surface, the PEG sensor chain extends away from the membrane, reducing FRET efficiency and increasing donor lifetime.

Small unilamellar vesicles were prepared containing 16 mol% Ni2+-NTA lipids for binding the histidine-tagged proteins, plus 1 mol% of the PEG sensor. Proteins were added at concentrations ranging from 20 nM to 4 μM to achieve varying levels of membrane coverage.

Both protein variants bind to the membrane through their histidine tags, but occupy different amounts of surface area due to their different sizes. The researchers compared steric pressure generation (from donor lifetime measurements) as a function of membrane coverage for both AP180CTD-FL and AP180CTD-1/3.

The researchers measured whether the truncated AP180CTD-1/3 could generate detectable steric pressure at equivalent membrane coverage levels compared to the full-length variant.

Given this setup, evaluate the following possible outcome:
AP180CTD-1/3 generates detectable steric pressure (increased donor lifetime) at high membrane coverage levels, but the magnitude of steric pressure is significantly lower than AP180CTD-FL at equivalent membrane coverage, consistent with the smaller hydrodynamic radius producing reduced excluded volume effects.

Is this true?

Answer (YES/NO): NO